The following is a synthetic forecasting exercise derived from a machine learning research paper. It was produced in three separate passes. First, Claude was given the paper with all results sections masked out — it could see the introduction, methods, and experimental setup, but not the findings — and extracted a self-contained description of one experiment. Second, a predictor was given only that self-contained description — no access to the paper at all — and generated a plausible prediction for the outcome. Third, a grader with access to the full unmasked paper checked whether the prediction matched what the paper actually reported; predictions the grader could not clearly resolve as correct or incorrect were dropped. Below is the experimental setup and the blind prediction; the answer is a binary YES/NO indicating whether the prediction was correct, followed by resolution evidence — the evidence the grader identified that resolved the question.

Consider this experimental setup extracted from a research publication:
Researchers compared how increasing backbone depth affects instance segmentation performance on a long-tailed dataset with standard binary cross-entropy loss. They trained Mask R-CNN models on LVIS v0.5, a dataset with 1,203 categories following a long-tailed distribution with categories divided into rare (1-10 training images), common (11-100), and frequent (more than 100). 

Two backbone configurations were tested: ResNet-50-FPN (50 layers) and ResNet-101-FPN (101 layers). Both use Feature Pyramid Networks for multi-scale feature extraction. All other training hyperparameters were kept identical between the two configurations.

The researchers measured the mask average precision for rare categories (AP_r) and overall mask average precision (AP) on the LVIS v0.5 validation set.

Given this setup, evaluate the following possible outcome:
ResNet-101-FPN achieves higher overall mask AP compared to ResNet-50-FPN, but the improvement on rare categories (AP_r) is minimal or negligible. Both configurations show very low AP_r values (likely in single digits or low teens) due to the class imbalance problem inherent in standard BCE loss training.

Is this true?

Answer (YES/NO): YES